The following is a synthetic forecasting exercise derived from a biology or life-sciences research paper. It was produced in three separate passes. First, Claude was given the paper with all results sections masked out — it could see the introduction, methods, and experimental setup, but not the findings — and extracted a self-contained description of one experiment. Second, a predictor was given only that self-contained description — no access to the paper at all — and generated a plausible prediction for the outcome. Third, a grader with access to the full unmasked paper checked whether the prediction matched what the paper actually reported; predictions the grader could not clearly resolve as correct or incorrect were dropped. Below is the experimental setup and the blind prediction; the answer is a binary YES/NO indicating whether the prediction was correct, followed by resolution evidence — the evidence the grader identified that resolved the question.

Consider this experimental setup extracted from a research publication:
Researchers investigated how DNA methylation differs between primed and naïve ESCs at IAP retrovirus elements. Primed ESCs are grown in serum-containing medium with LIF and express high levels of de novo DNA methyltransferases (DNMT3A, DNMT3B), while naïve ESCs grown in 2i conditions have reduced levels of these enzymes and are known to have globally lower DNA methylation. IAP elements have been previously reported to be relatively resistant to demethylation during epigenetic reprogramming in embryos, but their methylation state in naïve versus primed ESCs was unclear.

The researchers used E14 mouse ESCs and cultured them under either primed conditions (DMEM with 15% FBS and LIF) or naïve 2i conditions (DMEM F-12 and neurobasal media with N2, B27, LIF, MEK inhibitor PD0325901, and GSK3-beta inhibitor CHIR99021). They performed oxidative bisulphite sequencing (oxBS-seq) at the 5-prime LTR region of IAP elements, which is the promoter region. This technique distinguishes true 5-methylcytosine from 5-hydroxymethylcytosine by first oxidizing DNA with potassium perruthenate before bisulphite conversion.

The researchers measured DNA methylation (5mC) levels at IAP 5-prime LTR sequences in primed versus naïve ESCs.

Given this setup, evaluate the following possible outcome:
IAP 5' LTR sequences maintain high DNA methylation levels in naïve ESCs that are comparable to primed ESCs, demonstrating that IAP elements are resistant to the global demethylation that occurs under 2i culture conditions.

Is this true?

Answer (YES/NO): NO